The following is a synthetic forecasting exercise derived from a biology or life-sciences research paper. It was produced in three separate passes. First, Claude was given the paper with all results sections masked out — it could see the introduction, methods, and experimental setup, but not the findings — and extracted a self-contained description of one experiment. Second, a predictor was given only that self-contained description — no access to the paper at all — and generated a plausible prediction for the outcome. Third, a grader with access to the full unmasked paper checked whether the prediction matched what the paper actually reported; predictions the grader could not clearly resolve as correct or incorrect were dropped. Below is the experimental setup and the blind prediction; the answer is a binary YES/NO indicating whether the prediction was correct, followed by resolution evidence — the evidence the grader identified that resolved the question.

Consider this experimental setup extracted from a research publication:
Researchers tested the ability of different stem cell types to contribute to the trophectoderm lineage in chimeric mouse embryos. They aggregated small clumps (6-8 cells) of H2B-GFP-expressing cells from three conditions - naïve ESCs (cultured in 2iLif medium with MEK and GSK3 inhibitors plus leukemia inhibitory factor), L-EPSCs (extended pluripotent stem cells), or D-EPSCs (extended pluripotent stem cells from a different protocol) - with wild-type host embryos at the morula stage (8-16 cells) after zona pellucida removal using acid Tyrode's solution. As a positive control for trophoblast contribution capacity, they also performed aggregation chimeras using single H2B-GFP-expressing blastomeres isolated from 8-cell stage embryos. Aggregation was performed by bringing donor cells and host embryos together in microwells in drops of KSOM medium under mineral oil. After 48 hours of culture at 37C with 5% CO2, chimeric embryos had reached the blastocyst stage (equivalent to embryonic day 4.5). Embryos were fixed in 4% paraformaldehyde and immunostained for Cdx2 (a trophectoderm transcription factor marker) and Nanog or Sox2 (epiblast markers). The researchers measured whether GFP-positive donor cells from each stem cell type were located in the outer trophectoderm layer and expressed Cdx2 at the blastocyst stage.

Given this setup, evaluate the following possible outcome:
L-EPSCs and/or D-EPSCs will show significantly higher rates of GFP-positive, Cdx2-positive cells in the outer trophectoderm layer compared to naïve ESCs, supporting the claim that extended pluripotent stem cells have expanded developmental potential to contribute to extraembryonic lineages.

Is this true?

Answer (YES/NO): NO